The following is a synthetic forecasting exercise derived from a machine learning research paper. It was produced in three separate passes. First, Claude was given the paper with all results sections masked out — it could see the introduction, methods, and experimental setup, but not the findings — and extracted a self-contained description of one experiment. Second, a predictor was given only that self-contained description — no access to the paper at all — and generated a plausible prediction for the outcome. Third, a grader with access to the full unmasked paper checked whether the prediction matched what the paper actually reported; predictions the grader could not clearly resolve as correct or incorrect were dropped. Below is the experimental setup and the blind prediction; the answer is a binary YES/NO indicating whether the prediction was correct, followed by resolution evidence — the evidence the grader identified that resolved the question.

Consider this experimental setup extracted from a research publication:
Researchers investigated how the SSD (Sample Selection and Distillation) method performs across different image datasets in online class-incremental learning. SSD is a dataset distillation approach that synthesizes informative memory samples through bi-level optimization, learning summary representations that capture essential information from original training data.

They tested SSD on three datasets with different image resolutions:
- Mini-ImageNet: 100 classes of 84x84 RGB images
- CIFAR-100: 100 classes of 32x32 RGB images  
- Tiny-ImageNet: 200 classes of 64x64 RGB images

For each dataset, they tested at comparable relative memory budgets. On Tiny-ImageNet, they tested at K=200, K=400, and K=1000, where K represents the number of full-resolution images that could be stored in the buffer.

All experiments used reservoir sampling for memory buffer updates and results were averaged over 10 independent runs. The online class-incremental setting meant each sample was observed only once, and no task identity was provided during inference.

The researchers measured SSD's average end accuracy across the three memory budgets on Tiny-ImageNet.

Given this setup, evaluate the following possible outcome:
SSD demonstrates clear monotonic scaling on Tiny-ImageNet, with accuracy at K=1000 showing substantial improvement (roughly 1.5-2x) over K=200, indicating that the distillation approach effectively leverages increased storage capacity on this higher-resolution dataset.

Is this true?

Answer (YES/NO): YES